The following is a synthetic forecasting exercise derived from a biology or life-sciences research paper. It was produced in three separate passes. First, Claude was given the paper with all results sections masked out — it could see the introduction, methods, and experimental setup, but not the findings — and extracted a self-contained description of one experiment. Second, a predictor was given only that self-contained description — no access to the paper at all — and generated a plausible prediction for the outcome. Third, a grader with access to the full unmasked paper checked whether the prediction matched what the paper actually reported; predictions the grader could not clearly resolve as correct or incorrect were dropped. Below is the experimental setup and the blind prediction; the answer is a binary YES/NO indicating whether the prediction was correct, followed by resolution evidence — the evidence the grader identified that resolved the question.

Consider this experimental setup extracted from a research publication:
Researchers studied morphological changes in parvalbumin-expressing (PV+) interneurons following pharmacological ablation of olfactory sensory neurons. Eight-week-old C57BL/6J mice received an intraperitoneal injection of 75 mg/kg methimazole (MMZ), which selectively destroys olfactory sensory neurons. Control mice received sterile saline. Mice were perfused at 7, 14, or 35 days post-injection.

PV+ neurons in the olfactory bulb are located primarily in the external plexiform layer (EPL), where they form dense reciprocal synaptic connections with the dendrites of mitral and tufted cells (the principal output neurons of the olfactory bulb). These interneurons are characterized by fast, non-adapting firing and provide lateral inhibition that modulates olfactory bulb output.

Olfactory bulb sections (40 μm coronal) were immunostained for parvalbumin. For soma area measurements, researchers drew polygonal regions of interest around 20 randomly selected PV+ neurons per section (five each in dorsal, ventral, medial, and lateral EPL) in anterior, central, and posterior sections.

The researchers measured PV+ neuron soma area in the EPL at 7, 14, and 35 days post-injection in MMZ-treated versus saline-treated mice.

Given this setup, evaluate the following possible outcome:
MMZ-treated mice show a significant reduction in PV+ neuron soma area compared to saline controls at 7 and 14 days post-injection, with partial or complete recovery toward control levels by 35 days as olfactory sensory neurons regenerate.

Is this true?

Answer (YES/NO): YES